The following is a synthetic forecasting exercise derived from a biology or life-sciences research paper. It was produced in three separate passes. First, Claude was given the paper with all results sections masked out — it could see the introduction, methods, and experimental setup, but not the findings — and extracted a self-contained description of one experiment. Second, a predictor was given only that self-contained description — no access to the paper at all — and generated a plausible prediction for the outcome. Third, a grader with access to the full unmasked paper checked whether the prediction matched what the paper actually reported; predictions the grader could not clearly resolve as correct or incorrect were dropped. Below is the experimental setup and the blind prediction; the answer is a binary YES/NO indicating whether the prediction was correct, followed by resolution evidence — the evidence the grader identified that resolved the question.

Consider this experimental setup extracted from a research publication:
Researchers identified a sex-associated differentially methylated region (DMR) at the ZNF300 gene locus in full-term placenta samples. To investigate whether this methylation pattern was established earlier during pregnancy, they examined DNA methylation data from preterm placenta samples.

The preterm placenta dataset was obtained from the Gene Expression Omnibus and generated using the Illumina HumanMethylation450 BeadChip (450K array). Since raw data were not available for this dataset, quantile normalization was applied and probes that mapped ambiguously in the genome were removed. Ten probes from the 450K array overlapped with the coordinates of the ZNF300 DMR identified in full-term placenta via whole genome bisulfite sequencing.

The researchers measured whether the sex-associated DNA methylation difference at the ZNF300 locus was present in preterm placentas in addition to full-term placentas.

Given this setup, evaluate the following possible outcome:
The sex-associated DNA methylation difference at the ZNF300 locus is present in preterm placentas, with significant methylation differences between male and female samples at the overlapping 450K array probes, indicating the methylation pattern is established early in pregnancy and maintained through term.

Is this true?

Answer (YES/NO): YES